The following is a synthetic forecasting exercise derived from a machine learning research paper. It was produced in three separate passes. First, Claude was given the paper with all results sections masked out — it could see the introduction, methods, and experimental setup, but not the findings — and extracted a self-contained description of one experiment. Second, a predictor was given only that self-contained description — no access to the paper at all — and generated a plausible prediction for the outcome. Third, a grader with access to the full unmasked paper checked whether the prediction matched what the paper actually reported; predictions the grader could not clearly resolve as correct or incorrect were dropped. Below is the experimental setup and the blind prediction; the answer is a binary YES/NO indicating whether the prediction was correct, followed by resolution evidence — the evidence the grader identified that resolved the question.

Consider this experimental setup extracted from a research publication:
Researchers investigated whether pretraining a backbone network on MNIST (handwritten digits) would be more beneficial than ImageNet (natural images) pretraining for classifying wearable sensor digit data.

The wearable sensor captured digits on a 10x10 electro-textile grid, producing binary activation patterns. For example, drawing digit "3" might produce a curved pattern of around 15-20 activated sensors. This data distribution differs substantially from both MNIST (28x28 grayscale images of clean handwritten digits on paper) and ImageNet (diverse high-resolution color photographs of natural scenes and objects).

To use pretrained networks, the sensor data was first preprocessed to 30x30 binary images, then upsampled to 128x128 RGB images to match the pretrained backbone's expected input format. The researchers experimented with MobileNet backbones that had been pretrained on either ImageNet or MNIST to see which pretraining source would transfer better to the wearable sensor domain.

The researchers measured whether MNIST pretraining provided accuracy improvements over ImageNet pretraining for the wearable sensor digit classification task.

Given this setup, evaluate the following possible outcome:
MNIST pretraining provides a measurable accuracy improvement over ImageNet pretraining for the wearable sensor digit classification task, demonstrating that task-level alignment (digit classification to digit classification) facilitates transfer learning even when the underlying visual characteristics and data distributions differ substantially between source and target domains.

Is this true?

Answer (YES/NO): NO